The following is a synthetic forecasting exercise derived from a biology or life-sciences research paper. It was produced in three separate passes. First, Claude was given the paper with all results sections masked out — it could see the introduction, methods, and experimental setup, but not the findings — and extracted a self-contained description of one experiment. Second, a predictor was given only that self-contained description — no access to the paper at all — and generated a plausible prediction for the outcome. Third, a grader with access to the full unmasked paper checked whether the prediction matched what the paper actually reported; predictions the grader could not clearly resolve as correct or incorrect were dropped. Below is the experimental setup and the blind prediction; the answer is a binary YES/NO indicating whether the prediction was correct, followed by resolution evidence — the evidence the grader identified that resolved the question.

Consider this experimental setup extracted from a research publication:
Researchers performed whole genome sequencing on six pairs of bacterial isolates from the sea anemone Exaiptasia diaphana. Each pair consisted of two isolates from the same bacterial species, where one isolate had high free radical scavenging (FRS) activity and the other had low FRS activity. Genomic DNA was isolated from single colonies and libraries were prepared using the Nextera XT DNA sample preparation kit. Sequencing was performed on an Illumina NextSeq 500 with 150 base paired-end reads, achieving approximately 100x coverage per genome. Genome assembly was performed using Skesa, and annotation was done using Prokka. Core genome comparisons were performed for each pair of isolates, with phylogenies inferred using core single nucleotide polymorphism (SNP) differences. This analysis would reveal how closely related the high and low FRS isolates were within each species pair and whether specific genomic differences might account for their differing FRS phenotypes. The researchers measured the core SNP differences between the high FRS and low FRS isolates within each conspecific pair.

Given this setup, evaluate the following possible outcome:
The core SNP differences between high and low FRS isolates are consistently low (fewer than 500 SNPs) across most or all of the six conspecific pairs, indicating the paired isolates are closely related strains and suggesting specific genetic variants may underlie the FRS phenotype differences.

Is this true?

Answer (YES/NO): NO